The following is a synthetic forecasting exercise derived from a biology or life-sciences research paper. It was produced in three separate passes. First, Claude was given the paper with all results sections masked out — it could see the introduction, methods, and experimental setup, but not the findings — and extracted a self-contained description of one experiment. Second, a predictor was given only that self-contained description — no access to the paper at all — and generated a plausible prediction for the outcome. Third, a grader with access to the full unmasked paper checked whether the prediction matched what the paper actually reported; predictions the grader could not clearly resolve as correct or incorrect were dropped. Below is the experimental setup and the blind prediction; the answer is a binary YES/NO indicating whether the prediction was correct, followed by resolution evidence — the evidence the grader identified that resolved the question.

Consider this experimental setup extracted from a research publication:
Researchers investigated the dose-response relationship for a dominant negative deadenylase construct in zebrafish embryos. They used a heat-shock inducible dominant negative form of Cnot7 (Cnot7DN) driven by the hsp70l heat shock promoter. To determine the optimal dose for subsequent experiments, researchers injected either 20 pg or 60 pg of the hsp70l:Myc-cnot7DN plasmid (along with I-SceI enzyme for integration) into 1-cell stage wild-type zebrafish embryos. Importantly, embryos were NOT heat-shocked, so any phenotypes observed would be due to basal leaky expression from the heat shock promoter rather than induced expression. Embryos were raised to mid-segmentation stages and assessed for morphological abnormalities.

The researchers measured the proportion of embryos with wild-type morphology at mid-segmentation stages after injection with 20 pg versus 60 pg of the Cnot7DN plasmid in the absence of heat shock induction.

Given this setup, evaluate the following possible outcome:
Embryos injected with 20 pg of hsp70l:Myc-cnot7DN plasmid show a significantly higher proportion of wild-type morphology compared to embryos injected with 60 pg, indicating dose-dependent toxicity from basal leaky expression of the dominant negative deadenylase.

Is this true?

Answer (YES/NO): YES